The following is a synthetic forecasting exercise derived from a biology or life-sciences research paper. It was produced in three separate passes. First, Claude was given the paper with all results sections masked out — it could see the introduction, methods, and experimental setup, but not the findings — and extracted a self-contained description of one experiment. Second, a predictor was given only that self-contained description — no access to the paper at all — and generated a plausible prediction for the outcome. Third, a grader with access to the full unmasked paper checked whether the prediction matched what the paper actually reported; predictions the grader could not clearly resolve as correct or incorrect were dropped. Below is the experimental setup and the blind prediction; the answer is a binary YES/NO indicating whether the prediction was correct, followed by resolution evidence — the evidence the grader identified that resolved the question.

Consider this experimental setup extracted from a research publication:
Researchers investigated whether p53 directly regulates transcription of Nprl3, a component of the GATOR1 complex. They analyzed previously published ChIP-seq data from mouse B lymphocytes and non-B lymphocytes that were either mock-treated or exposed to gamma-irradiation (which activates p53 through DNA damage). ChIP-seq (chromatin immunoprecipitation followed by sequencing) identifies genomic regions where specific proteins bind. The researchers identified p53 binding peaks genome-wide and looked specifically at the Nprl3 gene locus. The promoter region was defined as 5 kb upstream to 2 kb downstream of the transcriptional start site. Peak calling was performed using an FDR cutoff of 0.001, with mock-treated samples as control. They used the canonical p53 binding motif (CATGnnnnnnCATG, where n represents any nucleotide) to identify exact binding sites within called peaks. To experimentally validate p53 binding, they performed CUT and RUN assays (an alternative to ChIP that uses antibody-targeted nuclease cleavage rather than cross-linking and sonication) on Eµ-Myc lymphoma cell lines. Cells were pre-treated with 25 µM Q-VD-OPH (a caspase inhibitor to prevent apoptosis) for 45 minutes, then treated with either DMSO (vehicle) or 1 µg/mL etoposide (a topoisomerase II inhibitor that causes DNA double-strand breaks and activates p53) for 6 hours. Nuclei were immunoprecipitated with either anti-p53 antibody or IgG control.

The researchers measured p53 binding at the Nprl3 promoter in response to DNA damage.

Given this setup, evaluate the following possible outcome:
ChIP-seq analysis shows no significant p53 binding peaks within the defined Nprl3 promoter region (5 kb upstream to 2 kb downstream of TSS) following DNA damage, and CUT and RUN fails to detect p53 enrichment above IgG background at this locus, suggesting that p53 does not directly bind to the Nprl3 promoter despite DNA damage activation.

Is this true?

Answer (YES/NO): NO